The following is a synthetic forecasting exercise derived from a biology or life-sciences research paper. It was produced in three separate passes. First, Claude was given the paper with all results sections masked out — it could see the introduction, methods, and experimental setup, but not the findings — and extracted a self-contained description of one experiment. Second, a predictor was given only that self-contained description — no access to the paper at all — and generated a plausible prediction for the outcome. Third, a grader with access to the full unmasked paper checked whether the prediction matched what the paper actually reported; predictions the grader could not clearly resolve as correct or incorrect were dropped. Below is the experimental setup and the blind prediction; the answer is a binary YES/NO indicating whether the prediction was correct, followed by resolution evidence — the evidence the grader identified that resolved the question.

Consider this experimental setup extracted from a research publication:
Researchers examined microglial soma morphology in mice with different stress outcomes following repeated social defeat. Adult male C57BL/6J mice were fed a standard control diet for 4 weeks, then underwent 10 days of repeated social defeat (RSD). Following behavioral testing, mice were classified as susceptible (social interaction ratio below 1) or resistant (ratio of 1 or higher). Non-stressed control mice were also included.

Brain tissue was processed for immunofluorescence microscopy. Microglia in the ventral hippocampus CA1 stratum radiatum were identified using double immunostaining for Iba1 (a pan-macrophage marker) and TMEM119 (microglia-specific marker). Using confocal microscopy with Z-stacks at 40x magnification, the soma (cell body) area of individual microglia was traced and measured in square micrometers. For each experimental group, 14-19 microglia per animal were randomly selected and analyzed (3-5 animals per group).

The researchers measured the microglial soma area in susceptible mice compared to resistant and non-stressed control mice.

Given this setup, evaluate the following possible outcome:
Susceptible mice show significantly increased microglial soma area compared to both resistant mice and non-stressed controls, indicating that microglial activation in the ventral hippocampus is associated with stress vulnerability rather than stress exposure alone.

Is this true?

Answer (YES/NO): NO